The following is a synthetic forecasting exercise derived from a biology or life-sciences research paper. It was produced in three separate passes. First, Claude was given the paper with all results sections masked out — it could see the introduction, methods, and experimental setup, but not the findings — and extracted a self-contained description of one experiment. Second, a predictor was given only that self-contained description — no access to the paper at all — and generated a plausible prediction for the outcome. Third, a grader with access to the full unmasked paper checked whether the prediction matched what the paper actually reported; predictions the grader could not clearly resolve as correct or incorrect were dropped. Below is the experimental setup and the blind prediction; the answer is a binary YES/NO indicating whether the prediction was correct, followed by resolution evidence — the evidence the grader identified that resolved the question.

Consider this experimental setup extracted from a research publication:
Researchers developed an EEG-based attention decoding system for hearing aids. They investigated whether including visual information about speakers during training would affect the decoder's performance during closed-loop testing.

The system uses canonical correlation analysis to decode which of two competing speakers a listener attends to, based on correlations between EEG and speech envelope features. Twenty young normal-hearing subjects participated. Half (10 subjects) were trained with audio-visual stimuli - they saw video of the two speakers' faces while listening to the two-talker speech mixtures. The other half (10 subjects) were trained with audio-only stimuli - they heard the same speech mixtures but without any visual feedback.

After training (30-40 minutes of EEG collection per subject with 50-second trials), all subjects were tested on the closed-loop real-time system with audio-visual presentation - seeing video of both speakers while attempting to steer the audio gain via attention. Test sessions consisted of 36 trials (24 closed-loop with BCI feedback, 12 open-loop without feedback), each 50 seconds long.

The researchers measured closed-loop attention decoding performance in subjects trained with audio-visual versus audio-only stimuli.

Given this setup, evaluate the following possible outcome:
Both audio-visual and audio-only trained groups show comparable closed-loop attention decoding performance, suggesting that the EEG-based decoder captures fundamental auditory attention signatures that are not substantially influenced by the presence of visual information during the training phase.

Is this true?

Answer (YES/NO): YES